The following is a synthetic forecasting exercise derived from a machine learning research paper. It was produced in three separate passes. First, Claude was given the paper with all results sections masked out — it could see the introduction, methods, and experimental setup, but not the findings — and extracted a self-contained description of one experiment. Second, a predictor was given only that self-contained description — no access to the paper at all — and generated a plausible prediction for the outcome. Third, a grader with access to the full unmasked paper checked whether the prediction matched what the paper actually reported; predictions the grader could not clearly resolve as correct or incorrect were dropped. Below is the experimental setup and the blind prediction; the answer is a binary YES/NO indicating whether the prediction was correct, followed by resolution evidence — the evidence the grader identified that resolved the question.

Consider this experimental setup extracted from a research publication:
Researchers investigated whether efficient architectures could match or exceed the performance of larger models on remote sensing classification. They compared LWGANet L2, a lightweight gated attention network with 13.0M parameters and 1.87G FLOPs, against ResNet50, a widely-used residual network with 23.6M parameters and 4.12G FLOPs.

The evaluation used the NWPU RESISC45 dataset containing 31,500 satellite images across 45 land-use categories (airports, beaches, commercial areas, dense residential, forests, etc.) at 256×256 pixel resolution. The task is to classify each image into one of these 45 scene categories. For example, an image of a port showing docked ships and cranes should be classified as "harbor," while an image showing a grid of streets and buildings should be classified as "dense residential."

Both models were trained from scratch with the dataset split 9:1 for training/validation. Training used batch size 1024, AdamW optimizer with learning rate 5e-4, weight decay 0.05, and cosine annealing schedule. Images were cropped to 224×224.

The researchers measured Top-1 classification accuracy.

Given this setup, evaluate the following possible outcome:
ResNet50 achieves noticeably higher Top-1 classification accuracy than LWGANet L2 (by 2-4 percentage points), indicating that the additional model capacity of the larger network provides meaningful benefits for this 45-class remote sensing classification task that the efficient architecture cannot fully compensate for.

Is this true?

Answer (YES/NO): NO